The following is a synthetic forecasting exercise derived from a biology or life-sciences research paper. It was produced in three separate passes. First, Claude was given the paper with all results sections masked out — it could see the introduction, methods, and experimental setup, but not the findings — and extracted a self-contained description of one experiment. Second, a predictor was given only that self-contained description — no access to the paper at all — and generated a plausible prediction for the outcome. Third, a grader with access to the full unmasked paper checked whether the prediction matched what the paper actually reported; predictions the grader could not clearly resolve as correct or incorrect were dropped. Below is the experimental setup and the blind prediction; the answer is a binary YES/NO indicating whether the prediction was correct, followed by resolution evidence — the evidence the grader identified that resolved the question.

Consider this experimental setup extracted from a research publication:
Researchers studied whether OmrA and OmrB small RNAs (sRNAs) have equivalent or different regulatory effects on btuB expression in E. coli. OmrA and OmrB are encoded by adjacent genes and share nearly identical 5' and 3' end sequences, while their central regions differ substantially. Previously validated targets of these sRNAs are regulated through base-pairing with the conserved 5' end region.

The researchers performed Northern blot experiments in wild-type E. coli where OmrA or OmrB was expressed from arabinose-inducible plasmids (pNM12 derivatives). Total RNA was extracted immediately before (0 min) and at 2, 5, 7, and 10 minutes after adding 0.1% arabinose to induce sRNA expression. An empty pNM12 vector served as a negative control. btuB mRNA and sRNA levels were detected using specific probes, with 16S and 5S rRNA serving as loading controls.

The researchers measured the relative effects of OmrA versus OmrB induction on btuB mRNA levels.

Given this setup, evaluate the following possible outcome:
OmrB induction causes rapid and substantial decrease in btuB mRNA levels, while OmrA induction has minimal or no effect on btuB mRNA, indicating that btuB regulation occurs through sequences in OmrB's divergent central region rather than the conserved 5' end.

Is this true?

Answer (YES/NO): NO